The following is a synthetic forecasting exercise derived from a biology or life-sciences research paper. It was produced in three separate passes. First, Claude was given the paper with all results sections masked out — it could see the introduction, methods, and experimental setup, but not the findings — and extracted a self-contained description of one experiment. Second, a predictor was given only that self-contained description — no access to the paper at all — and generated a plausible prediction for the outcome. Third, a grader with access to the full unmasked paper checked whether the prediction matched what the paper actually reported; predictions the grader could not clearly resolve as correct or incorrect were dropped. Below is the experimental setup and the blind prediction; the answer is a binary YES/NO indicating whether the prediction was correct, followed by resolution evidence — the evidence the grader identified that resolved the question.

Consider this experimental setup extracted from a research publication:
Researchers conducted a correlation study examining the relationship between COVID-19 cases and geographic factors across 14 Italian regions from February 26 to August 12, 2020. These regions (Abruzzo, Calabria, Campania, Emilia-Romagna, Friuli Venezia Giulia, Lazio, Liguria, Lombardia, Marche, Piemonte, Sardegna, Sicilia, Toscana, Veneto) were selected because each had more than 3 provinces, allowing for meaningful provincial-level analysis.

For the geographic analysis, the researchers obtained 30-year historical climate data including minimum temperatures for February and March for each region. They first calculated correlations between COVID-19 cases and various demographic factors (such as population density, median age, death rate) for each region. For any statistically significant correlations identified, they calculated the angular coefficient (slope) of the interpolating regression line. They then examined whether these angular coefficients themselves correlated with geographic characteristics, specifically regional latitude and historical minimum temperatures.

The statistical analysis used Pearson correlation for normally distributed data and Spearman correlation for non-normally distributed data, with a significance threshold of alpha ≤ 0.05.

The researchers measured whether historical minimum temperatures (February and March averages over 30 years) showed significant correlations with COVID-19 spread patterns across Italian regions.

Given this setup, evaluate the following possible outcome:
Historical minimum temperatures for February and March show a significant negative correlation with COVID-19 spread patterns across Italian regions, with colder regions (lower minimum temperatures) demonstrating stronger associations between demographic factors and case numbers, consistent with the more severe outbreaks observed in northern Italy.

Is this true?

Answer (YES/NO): YES